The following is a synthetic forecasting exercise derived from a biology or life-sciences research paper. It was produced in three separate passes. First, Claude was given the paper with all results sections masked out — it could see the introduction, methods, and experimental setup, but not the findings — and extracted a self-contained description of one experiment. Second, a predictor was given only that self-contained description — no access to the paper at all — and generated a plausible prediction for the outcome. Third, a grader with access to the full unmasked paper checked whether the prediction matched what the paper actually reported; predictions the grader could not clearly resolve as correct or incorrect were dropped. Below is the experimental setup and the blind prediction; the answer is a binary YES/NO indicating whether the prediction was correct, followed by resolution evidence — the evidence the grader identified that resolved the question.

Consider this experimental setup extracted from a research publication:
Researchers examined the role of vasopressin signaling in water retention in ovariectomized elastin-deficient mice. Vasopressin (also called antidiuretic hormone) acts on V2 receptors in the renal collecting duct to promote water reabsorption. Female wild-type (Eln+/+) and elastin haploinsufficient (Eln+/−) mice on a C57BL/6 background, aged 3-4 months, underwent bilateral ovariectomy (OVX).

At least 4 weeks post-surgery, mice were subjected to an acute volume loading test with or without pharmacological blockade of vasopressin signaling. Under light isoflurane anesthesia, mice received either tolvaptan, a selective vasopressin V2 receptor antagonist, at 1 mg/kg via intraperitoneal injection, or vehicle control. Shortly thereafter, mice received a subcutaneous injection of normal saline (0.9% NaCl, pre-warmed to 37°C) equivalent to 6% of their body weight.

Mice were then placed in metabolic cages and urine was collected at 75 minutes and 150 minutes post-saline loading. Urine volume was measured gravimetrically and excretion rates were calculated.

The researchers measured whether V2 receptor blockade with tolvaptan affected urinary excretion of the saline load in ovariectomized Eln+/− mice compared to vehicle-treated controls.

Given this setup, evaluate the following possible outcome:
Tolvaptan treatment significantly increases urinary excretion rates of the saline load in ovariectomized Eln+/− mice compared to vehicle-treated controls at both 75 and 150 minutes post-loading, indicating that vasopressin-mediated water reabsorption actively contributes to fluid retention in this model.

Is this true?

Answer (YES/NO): NO